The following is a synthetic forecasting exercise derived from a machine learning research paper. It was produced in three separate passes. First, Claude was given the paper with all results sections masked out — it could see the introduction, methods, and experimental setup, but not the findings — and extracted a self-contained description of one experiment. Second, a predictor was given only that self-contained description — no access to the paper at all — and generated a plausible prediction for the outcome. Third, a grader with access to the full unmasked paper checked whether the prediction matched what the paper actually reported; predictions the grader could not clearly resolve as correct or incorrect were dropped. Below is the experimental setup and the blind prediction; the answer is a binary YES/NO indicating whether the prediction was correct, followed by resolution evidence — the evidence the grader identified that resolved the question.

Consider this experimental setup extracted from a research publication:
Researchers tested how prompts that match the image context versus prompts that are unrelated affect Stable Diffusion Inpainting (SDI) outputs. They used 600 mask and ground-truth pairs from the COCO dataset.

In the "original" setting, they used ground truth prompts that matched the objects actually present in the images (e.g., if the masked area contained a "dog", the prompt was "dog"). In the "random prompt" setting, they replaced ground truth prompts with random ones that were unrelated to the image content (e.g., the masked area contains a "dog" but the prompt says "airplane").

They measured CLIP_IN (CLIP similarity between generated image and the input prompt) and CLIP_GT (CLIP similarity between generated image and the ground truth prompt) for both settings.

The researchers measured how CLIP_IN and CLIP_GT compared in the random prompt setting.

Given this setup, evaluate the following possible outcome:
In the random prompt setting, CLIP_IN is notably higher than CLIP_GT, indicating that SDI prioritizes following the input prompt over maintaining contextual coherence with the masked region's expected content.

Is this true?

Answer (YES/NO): NO